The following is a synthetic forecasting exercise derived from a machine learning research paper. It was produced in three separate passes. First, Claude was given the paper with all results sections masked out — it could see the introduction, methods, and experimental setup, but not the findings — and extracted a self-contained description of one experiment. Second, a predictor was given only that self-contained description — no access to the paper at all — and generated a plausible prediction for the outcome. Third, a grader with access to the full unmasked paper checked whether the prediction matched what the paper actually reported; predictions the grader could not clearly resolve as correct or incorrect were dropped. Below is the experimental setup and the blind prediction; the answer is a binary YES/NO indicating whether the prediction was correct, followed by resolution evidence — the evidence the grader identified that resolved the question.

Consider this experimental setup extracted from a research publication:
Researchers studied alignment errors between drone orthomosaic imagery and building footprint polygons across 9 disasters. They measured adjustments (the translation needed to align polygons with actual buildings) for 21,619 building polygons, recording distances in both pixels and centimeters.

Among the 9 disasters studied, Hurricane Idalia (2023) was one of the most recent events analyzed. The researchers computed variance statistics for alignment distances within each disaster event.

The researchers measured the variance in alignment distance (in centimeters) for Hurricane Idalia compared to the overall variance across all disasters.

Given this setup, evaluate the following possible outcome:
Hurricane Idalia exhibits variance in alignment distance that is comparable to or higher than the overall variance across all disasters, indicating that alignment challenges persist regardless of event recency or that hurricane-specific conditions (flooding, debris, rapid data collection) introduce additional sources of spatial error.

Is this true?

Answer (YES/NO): YES